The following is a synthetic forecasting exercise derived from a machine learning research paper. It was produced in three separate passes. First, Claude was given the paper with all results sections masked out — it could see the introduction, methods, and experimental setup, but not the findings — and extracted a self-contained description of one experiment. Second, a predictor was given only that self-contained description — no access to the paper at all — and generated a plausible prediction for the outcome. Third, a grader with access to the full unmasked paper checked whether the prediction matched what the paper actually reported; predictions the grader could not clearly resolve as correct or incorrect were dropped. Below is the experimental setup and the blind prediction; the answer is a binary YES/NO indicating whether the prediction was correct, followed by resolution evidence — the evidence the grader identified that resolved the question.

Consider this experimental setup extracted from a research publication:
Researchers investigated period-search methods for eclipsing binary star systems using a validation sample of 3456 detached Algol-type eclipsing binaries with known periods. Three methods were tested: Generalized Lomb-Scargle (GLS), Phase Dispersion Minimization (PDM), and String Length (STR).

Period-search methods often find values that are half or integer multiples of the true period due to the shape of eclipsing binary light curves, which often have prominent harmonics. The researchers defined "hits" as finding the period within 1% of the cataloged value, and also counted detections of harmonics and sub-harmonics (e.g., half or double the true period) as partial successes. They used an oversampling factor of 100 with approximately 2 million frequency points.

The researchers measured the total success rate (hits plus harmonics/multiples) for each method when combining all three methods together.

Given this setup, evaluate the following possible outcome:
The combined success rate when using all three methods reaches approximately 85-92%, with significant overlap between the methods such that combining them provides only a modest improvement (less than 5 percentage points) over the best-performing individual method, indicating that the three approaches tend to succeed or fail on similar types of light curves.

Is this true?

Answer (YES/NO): NO